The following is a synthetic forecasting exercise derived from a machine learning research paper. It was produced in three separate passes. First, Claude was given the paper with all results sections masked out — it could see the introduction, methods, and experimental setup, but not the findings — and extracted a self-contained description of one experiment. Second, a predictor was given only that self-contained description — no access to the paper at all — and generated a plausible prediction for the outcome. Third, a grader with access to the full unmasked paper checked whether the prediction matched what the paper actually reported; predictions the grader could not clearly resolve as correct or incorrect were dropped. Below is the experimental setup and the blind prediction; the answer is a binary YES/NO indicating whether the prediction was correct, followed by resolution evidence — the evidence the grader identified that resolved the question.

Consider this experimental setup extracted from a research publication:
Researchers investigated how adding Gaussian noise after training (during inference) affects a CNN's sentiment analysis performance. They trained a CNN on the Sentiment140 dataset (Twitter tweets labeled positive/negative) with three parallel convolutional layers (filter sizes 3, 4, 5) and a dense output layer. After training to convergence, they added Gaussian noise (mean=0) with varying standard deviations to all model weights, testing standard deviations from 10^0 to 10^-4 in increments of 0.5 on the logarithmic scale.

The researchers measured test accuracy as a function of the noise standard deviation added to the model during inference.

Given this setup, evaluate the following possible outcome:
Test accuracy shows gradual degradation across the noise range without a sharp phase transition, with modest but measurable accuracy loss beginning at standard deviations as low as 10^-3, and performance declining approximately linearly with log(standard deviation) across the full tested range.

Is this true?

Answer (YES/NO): NO